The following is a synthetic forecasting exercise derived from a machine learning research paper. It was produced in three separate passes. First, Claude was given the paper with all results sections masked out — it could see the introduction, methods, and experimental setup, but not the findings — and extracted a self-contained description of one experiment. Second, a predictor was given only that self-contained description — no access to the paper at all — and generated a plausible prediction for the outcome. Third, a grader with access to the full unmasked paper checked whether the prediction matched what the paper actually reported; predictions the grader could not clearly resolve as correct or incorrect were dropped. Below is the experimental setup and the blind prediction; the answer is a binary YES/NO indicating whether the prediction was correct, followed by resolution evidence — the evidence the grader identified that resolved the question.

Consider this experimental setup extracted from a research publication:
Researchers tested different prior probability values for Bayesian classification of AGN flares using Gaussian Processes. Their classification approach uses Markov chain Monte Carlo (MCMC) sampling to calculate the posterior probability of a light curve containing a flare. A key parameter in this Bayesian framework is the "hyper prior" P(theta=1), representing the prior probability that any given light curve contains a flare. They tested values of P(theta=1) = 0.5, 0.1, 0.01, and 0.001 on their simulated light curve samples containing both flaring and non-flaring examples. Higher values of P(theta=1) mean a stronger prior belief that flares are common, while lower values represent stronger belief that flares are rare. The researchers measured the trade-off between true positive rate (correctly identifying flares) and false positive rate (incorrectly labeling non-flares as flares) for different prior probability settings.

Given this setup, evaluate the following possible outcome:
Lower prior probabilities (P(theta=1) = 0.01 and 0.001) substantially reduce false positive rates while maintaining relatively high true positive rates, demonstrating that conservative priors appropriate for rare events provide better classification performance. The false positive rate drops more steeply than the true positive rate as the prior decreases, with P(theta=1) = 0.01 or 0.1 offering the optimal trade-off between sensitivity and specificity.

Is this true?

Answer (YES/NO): NO